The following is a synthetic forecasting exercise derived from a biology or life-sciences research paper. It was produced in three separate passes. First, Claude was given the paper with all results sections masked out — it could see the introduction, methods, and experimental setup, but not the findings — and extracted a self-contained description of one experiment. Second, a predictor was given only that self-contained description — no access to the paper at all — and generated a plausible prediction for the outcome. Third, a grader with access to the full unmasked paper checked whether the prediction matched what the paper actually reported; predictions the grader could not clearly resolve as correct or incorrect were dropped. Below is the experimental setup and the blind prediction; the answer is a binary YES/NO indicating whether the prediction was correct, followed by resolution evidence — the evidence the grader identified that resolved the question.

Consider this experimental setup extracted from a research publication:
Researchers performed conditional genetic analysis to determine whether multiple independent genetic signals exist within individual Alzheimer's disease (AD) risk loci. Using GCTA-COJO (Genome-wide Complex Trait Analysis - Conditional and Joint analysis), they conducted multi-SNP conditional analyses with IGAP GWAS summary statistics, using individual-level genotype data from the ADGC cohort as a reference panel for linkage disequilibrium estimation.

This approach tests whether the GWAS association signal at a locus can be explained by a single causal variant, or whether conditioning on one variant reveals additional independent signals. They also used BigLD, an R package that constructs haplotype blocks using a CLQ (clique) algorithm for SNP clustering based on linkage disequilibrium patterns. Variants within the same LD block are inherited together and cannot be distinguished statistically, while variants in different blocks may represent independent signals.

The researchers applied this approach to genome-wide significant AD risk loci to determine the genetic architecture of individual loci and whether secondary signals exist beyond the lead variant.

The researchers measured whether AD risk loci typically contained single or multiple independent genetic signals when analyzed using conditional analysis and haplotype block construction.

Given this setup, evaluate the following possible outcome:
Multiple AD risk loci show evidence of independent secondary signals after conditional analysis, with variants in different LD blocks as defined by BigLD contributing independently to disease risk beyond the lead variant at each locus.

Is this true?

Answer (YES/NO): NO